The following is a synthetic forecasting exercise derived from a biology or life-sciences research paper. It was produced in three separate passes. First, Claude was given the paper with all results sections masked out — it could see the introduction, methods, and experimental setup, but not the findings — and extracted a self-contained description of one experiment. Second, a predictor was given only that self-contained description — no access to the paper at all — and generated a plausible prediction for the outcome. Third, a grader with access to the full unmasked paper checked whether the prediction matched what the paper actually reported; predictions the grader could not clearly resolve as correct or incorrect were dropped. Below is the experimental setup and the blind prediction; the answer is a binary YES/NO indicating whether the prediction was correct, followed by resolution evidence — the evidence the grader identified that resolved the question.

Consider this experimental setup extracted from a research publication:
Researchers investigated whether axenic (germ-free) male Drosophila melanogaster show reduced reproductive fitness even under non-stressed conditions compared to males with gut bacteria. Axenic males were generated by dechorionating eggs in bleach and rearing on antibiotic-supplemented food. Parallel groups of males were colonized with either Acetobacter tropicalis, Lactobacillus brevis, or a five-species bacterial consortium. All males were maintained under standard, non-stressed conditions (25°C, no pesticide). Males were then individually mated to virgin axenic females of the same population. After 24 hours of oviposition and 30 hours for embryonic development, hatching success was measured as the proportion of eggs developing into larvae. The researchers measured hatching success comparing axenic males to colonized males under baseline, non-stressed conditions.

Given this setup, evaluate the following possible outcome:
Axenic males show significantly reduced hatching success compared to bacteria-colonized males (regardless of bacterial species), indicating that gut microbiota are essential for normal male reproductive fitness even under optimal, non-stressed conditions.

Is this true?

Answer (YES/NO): YES